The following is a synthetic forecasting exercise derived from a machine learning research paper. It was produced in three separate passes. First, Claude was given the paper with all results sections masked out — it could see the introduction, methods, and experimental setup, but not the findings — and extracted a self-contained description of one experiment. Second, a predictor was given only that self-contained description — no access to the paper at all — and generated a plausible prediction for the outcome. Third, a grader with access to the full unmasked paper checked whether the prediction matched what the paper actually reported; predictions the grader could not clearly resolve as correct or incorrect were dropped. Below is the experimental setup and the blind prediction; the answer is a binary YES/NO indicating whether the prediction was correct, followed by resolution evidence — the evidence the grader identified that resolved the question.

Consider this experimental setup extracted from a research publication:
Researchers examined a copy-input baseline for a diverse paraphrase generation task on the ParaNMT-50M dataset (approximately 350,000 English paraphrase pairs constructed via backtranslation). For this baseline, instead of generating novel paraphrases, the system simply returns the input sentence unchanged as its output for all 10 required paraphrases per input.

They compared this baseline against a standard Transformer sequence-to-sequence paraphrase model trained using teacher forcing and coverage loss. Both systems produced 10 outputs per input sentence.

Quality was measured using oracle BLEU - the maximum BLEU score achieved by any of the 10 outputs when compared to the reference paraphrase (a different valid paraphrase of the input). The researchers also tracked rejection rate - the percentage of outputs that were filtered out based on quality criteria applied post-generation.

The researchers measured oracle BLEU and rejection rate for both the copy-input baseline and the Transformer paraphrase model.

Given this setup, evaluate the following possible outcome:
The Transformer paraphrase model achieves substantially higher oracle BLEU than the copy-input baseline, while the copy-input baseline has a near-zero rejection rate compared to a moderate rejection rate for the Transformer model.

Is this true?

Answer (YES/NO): YES